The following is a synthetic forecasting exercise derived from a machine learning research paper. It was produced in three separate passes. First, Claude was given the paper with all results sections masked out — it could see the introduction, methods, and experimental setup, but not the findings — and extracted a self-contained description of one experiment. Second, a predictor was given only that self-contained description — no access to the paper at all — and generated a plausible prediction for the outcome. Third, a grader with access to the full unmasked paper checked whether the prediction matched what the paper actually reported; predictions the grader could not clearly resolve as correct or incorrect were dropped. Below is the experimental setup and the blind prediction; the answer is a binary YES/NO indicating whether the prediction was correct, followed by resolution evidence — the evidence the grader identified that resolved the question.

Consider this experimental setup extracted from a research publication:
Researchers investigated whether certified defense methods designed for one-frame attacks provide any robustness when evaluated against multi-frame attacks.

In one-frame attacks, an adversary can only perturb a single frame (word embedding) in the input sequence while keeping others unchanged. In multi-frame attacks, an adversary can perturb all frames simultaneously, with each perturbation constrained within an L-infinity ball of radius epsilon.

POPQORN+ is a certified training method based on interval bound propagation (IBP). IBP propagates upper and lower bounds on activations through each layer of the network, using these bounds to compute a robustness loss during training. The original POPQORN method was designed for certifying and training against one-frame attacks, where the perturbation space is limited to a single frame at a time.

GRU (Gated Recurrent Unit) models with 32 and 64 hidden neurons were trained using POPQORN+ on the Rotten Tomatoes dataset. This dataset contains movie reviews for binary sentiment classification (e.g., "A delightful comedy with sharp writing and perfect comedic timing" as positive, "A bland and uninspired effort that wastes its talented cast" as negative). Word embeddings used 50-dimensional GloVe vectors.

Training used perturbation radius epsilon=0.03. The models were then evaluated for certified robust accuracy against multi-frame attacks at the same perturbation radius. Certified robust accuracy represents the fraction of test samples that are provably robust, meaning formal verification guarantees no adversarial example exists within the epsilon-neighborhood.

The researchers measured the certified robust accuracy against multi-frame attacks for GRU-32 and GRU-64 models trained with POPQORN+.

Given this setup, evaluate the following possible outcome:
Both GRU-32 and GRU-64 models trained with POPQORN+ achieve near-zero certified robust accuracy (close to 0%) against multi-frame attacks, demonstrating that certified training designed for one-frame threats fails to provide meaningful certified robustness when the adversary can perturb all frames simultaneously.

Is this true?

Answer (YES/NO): NO